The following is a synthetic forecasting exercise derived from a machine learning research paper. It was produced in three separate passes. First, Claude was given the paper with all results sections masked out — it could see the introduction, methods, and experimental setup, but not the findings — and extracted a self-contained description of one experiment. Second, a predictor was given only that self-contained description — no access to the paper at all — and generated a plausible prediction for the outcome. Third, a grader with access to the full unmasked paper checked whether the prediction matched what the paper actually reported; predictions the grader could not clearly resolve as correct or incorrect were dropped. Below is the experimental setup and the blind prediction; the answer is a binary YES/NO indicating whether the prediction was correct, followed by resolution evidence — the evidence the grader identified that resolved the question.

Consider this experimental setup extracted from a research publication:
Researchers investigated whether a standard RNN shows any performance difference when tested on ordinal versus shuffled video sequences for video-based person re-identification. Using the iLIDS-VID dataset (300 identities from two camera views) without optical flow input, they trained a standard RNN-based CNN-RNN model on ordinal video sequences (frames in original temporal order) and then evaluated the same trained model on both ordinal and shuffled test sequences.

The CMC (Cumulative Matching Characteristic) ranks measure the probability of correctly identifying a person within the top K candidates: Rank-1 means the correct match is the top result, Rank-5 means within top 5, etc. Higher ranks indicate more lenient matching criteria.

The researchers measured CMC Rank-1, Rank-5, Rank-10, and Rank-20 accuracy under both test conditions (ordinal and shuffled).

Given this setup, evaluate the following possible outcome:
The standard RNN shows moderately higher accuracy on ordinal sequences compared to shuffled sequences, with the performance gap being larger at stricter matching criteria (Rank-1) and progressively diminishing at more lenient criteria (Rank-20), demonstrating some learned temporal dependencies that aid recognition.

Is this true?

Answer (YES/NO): NO